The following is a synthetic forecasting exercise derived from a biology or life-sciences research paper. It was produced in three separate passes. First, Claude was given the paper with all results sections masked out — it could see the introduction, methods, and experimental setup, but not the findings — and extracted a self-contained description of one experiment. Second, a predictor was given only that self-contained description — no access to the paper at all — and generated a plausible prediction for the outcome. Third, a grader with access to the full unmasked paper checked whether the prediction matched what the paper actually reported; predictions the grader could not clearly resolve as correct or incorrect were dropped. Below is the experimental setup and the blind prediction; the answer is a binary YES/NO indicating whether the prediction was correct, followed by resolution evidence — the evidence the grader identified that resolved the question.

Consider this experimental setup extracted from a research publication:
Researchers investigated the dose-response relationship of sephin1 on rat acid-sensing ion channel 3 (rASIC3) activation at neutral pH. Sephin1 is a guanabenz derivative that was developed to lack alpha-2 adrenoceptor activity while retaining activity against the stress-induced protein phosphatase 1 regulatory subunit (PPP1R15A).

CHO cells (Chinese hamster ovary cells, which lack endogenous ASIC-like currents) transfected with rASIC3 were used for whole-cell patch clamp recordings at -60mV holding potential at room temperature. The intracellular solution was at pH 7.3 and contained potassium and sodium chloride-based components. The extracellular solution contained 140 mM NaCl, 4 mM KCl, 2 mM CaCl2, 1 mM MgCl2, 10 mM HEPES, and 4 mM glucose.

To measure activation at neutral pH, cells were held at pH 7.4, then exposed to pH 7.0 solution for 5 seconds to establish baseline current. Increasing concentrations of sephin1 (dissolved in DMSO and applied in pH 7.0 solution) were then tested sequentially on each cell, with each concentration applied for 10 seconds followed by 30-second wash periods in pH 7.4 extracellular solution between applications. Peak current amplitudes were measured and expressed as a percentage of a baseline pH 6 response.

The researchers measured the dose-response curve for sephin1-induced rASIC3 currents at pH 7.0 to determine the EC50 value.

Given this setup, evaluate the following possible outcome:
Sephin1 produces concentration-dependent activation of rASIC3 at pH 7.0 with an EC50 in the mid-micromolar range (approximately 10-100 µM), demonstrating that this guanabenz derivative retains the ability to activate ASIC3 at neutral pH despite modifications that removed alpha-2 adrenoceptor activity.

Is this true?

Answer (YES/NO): YES